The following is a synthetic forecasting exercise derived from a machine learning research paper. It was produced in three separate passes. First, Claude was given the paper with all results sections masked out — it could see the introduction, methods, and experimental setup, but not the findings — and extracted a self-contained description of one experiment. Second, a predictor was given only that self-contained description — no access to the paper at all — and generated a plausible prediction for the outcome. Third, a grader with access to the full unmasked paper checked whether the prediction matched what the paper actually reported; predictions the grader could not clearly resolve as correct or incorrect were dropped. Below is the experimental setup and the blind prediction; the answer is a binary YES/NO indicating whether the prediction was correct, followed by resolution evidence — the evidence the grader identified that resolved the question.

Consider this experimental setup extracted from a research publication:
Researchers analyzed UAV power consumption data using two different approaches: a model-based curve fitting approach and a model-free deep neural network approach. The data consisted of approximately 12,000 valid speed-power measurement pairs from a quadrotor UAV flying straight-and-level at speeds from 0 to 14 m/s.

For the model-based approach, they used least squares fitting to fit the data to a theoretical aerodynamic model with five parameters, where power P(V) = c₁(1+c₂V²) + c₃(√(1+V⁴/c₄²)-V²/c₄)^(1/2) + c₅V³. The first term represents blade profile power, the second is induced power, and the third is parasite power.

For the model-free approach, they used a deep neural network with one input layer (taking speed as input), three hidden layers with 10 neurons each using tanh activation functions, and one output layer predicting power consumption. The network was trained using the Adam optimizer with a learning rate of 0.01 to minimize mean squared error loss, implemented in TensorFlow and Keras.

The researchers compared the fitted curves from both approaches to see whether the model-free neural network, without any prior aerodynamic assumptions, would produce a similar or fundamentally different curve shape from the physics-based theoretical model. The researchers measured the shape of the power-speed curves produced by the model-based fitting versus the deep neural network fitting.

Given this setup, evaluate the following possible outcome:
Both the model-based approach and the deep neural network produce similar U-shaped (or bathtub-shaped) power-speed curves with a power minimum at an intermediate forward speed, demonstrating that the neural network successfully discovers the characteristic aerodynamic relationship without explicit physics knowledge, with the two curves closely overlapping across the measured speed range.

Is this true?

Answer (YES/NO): NO